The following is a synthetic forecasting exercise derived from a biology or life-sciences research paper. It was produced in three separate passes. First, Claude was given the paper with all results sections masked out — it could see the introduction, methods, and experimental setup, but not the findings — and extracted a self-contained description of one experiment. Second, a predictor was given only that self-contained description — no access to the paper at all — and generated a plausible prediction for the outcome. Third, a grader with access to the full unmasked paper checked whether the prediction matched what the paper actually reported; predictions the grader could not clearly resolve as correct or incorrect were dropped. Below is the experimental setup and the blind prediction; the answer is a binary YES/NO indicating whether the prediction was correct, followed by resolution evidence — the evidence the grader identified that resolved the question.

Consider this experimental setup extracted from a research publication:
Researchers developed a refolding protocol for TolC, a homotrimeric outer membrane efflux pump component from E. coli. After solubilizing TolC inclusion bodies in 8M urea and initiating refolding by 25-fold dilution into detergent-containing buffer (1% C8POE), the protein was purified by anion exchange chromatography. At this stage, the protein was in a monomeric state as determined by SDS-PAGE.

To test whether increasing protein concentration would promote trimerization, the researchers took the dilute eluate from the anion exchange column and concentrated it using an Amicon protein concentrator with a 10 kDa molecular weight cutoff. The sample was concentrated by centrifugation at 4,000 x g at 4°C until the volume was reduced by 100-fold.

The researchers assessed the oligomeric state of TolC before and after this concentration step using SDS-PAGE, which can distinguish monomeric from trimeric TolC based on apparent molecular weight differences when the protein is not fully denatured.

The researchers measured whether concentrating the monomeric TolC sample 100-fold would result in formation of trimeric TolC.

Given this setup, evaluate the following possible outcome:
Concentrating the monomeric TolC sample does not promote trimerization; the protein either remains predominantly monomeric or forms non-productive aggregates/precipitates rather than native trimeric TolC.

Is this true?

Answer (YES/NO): NO